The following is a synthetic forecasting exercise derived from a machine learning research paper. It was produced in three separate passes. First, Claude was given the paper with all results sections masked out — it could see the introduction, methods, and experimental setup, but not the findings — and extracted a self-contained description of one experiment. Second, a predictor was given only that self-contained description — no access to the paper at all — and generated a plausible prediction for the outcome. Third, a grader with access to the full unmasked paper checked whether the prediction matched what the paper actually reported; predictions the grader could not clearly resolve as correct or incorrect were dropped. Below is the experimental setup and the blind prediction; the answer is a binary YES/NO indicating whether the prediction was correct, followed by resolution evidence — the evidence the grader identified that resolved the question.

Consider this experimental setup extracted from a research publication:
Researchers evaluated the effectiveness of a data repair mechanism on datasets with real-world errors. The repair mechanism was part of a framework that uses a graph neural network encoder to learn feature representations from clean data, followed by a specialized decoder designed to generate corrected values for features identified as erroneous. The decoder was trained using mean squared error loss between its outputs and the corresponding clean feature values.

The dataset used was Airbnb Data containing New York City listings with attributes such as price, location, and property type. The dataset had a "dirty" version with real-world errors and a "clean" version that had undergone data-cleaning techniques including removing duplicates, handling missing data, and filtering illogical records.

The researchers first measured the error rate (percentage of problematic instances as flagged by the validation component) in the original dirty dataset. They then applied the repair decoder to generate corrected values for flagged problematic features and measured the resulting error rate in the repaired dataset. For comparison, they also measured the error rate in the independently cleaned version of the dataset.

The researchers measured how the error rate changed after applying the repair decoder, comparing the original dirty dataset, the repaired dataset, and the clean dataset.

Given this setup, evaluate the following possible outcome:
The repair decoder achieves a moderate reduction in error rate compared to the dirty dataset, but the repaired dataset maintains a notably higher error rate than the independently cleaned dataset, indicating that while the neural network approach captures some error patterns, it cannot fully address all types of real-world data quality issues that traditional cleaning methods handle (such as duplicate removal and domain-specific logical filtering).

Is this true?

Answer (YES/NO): NO